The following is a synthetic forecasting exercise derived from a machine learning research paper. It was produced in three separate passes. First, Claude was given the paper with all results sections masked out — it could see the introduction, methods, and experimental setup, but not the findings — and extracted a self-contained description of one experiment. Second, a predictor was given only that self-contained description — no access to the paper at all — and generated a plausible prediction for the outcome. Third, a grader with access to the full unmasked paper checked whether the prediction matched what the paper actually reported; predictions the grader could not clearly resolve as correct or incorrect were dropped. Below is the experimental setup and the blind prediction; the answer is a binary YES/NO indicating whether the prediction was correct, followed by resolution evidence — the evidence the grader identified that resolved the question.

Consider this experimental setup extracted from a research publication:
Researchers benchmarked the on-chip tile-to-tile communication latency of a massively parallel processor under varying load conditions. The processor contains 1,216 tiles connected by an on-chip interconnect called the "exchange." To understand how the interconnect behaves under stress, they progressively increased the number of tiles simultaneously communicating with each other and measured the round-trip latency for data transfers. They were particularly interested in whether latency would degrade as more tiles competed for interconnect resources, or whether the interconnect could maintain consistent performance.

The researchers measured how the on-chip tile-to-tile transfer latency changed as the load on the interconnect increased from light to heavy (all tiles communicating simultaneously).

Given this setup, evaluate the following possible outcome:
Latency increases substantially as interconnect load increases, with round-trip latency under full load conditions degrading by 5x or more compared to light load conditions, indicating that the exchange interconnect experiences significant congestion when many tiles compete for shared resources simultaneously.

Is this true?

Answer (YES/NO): NO